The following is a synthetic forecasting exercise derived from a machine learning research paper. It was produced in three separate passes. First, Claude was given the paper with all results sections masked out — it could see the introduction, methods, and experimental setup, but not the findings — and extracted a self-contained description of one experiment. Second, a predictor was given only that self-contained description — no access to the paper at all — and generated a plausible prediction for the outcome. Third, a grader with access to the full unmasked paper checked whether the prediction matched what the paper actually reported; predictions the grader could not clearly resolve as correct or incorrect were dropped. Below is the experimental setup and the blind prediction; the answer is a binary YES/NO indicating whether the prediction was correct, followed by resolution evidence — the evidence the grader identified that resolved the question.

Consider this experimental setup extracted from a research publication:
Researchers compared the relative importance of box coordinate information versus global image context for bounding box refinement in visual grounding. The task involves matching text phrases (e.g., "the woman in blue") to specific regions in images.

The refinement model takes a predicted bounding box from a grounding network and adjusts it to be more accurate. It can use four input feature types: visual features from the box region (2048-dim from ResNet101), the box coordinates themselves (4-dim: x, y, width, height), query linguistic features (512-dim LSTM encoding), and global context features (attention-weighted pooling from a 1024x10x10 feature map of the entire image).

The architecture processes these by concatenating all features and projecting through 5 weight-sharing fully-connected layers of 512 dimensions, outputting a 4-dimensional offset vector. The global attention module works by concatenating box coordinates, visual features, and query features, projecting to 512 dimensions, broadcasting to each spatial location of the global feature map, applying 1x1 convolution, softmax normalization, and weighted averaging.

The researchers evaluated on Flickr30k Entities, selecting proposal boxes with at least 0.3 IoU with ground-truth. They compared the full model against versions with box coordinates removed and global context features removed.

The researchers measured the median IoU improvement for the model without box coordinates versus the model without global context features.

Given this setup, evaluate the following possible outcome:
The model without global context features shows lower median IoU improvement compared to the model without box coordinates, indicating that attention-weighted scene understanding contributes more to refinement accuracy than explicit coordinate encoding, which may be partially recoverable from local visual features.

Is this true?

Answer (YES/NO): NO